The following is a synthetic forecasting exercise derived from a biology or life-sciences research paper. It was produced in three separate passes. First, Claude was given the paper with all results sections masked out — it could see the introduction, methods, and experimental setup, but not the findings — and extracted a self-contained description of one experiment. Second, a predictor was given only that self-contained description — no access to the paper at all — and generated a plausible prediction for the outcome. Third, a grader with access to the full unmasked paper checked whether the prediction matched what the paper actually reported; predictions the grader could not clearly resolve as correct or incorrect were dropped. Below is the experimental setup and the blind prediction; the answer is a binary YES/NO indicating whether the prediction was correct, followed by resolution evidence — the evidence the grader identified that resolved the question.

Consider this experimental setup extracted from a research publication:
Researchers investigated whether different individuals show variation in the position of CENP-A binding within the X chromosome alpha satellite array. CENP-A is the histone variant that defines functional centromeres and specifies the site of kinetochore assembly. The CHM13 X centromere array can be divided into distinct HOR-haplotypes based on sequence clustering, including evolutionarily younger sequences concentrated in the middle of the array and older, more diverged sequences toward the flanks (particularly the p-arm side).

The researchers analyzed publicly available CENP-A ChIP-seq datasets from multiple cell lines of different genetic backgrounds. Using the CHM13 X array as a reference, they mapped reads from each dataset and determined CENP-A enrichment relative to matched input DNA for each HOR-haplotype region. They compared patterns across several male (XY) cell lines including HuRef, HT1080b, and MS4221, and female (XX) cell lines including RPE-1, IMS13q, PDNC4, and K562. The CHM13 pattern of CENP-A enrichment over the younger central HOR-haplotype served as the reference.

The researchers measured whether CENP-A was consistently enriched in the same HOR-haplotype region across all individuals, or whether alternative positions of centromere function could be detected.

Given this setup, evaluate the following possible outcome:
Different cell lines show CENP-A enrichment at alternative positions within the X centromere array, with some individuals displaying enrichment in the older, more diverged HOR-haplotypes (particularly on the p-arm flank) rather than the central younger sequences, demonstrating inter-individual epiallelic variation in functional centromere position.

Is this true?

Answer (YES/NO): YES